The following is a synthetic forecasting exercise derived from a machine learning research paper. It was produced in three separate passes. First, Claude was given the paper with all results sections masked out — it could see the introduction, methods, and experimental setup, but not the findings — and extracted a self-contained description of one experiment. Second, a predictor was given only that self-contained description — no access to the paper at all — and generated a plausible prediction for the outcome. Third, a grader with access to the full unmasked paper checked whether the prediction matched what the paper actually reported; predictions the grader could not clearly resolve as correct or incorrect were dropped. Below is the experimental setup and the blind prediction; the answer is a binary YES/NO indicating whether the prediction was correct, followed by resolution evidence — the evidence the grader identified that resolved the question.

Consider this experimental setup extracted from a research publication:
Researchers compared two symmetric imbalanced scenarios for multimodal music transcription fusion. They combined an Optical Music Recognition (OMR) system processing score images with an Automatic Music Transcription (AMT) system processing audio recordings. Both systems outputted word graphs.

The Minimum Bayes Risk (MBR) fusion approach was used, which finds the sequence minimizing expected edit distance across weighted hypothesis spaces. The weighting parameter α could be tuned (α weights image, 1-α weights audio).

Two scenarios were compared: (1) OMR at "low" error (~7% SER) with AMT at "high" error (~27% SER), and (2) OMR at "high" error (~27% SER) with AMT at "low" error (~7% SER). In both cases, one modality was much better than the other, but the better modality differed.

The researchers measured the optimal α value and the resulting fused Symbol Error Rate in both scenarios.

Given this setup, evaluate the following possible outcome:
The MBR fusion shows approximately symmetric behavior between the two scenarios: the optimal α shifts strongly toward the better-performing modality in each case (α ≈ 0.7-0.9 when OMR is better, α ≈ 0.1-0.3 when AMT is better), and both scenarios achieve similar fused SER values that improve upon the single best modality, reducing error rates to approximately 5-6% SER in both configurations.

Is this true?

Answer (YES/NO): NO